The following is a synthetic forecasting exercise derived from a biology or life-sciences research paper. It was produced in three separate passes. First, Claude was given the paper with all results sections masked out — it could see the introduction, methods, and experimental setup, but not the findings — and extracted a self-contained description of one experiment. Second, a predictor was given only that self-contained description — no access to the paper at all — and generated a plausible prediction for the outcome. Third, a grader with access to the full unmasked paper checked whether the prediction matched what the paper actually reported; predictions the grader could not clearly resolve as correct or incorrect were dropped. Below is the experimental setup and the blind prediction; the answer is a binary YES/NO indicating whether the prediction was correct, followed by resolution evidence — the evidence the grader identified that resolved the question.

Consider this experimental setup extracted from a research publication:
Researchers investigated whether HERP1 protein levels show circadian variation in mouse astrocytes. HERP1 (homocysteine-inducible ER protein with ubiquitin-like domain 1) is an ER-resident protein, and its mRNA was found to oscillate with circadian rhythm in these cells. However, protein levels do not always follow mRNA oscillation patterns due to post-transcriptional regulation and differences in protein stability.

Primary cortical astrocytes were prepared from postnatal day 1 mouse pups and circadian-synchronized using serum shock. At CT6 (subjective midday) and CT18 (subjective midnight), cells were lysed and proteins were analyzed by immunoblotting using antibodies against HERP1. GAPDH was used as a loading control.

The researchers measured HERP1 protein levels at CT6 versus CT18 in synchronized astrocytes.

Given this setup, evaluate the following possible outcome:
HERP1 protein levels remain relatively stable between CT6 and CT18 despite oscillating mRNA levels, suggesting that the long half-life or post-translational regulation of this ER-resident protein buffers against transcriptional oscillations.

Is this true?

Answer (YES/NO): NO